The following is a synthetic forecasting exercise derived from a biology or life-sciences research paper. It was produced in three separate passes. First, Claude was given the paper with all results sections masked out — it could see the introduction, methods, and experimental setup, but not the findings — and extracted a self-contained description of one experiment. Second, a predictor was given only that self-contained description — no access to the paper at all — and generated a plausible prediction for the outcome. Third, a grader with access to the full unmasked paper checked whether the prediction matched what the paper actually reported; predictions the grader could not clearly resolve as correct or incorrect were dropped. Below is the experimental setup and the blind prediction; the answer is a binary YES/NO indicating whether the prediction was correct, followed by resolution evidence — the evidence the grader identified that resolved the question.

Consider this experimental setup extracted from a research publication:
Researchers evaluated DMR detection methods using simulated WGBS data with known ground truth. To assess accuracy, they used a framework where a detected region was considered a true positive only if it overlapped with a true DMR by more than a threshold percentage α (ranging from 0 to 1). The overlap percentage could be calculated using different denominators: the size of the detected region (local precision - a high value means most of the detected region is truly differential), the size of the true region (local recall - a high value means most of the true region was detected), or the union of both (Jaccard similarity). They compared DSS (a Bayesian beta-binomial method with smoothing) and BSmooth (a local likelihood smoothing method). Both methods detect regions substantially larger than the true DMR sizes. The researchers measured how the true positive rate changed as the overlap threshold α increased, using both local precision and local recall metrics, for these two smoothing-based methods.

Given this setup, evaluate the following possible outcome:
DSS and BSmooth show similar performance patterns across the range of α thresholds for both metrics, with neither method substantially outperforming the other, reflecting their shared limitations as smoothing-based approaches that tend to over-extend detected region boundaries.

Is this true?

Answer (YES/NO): NO